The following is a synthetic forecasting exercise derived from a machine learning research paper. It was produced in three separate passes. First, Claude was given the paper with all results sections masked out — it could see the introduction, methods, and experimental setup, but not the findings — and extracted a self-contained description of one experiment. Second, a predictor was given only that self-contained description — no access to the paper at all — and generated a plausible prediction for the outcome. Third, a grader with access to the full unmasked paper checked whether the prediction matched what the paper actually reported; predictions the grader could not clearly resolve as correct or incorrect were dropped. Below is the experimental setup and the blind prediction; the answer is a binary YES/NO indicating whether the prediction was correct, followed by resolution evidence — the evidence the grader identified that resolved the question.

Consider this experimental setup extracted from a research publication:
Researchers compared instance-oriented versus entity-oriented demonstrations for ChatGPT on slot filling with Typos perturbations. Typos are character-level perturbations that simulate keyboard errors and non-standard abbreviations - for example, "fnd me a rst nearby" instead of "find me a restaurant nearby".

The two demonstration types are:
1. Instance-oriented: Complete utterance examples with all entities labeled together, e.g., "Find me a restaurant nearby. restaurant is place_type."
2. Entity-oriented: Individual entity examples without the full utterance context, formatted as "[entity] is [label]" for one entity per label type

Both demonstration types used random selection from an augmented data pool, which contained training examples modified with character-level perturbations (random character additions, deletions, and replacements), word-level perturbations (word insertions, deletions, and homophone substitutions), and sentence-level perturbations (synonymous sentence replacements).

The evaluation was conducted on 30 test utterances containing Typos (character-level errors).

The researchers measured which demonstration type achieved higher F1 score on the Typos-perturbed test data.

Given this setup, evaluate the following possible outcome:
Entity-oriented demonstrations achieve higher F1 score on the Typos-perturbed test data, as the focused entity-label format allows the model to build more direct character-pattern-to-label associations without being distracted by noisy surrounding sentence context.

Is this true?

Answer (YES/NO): NO